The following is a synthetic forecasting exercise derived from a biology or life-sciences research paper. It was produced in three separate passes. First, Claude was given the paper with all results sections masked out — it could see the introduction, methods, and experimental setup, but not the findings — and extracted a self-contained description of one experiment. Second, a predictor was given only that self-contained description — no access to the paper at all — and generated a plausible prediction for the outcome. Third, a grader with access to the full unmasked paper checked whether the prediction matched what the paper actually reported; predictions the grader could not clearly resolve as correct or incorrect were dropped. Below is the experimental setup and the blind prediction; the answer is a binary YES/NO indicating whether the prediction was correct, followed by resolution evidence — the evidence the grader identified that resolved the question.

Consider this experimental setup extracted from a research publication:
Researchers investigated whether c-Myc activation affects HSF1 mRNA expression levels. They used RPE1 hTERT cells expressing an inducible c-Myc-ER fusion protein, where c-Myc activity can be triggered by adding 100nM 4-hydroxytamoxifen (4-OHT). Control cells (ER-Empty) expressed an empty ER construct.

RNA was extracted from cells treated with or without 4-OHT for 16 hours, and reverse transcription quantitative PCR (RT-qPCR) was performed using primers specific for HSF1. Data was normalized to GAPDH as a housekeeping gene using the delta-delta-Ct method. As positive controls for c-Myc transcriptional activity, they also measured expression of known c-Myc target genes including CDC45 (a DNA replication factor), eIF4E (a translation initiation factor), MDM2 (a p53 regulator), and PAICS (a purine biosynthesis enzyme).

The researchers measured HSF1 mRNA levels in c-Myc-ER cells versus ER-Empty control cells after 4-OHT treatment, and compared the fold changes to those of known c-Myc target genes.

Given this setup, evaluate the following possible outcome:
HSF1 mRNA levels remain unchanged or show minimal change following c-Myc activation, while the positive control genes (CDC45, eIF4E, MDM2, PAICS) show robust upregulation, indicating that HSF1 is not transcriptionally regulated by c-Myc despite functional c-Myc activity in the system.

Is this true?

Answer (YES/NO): NO